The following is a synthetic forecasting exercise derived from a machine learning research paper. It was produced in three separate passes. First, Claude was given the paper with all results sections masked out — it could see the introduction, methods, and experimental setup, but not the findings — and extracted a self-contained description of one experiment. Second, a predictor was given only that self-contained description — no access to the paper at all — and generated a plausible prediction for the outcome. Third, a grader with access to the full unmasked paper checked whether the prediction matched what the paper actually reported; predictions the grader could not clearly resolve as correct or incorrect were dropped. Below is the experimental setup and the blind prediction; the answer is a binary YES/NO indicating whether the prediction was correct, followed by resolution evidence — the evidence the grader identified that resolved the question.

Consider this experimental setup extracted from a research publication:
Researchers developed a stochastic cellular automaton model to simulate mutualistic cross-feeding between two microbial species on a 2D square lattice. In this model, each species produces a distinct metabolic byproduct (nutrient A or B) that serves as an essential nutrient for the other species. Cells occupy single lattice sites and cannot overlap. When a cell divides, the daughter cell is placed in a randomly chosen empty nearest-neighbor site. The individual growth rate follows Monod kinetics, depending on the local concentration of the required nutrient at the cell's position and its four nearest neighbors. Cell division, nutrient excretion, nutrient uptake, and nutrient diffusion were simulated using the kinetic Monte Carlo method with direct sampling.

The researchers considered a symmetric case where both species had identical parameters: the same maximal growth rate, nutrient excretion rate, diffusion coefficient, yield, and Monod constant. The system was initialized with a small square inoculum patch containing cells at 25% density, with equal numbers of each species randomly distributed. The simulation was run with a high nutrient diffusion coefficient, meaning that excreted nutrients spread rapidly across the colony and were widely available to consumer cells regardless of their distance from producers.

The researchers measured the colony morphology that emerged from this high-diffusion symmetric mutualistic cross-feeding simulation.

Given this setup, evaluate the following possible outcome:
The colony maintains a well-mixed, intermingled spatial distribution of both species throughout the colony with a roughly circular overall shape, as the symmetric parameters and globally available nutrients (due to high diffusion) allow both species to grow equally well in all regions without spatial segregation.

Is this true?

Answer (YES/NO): NO